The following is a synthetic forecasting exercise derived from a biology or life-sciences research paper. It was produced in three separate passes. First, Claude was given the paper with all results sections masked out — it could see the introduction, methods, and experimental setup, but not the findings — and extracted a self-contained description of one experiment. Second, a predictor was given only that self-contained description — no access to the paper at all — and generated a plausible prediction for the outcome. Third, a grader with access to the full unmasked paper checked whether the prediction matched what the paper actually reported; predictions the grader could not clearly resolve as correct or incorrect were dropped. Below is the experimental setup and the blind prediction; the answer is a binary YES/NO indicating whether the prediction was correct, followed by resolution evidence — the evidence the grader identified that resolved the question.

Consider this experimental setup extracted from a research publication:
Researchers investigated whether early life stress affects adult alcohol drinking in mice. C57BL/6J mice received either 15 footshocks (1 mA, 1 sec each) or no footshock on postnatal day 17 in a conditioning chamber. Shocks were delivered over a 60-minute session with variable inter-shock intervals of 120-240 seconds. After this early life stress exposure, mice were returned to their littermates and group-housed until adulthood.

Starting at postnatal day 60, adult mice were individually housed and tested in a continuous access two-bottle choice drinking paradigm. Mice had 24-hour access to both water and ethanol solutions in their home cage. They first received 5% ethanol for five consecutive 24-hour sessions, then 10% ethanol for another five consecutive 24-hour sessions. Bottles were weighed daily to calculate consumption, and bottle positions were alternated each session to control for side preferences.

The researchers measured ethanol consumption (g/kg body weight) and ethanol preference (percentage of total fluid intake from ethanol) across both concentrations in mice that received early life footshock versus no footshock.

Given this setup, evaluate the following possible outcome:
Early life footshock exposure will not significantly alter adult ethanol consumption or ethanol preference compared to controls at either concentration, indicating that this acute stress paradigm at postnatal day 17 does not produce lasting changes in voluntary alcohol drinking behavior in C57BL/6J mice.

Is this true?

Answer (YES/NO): YES